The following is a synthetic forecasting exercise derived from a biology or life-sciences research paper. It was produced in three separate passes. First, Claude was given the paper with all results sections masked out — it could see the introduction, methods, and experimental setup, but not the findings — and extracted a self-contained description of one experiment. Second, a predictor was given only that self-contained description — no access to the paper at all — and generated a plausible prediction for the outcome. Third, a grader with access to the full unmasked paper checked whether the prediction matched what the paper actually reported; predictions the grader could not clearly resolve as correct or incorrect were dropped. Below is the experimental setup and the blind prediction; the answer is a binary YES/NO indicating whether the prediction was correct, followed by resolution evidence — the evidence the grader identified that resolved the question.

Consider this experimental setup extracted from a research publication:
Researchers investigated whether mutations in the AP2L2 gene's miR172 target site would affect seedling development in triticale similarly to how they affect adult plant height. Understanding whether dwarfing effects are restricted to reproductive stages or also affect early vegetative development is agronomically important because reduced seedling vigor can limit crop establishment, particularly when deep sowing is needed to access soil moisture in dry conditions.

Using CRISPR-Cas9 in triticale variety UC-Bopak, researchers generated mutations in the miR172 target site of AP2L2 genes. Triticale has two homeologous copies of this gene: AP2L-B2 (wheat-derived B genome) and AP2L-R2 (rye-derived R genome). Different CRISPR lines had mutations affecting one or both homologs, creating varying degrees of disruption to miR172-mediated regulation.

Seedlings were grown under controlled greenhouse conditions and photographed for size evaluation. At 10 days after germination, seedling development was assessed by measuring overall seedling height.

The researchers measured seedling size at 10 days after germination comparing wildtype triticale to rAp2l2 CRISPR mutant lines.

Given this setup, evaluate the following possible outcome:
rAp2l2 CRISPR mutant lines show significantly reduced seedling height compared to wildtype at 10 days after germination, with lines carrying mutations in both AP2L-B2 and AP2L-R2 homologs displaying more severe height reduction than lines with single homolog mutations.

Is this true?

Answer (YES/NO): NO